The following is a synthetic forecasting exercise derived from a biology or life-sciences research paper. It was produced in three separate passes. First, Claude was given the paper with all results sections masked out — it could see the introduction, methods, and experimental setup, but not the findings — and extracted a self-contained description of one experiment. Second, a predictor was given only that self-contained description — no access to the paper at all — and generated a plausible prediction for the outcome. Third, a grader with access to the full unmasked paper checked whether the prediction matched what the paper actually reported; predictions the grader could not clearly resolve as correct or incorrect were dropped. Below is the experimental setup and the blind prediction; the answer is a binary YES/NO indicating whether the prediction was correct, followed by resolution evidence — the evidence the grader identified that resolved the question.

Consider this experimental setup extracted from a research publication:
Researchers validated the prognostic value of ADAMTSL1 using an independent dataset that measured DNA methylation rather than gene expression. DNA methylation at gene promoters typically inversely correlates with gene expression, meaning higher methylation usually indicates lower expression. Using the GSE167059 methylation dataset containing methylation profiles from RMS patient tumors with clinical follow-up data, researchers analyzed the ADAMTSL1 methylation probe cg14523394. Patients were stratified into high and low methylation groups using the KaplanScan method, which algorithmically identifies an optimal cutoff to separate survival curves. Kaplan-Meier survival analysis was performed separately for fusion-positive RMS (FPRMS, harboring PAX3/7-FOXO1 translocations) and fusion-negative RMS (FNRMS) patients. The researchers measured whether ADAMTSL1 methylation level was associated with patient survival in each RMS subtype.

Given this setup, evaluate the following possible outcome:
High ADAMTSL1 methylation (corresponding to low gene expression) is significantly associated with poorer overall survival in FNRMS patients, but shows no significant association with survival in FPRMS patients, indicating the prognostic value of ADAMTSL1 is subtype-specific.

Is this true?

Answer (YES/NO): NO